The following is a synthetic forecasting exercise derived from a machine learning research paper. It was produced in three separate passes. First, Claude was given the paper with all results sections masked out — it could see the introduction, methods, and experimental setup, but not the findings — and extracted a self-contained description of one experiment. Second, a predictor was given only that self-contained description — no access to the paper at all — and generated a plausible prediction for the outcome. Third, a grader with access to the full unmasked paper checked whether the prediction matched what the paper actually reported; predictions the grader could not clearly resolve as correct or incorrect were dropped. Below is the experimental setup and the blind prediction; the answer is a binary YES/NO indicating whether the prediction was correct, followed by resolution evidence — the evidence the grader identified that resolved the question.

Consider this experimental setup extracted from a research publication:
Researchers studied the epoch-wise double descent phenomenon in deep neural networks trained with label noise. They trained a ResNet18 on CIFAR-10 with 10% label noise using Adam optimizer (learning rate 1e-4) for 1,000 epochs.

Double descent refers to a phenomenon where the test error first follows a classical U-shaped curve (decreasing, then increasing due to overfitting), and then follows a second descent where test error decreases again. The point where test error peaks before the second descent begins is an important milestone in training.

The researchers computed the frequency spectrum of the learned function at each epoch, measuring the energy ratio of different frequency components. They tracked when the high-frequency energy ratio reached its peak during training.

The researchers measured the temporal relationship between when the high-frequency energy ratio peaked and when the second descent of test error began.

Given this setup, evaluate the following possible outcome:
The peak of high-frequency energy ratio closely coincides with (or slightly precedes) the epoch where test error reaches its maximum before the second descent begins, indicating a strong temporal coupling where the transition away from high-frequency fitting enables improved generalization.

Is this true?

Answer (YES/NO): YES